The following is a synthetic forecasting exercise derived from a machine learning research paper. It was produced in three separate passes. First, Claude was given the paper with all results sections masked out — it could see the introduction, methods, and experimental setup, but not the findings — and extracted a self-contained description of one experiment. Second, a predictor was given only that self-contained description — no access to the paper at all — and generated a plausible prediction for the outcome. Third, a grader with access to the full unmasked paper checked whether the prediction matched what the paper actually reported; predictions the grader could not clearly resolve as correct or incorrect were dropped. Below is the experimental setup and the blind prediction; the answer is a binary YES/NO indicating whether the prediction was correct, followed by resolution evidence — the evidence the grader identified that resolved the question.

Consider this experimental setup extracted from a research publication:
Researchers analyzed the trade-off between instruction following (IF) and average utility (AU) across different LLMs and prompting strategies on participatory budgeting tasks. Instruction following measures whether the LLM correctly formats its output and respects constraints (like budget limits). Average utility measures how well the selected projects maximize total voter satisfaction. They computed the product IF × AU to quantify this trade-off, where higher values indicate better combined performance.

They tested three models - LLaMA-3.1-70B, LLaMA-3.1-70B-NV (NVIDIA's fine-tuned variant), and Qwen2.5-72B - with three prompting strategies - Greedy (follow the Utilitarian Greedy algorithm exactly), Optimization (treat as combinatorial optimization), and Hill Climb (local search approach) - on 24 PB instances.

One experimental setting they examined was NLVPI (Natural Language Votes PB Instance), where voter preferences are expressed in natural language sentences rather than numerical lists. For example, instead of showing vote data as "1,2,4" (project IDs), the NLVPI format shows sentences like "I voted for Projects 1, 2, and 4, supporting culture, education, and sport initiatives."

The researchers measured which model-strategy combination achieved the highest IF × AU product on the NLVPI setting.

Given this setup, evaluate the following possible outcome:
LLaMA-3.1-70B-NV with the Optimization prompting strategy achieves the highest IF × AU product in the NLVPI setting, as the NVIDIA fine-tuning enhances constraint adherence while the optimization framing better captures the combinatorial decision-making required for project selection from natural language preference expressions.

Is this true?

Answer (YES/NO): NO